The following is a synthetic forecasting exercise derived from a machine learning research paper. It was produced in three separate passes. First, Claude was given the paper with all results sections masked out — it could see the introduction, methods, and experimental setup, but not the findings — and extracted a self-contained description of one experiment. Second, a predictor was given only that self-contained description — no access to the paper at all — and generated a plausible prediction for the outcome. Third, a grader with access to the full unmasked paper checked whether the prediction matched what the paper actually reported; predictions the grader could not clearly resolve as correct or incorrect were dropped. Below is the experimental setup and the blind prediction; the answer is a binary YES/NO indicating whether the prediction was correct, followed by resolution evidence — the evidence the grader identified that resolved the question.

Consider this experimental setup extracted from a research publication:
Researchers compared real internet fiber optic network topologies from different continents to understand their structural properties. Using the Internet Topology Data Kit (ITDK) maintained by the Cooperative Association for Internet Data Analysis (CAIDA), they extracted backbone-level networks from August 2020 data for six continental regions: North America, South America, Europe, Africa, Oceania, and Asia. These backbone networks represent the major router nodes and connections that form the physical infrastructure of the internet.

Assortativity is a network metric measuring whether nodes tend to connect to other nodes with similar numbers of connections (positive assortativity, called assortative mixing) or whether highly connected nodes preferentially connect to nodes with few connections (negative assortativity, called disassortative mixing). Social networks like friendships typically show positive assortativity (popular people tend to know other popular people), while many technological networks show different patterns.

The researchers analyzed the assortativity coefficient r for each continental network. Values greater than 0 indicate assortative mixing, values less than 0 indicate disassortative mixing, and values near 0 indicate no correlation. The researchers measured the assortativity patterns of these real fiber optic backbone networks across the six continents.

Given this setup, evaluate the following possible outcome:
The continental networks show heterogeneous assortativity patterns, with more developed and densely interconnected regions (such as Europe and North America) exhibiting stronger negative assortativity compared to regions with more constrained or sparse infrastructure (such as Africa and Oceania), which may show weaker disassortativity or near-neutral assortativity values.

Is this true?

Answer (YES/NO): NO